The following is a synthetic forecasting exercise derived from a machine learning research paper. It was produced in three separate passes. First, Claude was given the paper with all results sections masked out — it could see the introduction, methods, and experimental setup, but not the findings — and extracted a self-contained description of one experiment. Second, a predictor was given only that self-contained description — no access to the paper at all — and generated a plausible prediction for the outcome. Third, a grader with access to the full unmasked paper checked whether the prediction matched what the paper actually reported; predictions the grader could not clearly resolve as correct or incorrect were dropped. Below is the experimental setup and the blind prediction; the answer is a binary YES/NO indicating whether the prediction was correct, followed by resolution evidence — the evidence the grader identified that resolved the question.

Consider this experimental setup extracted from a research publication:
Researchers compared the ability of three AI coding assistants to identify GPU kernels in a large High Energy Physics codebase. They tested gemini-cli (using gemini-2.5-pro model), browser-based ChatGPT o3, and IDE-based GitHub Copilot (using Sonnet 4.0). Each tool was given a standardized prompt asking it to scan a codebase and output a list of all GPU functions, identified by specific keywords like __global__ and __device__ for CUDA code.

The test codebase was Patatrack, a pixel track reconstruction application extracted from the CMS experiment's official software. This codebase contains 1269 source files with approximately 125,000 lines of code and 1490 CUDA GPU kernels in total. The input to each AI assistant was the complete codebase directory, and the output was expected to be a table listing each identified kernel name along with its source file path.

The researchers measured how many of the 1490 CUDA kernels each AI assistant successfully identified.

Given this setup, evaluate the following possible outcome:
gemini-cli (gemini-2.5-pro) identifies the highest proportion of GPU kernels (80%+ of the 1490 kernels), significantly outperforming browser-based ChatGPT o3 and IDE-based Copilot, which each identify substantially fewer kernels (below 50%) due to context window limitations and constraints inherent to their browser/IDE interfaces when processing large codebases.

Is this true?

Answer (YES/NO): NO